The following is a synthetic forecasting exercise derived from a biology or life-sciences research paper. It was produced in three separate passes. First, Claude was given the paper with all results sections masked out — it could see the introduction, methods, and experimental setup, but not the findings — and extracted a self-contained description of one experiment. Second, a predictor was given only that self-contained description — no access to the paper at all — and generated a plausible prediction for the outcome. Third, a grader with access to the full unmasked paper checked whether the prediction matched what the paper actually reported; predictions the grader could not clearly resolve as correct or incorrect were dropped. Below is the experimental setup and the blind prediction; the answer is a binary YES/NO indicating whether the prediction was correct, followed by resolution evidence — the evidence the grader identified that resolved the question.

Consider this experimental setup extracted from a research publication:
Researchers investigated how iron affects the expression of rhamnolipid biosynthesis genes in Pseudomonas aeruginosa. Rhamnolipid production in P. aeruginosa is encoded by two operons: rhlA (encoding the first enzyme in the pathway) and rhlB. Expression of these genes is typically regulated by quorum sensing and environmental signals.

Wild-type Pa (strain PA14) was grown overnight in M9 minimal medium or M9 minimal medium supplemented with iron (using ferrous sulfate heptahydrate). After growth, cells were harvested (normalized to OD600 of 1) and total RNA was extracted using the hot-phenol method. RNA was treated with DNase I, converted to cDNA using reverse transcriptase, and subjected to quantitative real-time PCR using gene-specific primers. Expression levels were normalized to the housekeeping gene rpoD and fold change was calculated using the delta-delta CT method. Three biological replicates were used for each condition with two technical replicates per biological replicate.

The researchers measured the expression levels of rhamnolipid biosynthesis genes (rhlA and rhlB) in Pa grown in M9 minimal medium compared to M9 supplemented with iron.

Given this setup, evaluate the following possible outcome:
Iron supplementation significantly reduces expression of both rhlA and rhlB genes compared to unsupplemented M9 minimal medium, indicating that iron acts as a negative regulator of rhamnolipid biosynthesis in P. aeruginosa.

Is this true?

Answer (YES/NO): YES